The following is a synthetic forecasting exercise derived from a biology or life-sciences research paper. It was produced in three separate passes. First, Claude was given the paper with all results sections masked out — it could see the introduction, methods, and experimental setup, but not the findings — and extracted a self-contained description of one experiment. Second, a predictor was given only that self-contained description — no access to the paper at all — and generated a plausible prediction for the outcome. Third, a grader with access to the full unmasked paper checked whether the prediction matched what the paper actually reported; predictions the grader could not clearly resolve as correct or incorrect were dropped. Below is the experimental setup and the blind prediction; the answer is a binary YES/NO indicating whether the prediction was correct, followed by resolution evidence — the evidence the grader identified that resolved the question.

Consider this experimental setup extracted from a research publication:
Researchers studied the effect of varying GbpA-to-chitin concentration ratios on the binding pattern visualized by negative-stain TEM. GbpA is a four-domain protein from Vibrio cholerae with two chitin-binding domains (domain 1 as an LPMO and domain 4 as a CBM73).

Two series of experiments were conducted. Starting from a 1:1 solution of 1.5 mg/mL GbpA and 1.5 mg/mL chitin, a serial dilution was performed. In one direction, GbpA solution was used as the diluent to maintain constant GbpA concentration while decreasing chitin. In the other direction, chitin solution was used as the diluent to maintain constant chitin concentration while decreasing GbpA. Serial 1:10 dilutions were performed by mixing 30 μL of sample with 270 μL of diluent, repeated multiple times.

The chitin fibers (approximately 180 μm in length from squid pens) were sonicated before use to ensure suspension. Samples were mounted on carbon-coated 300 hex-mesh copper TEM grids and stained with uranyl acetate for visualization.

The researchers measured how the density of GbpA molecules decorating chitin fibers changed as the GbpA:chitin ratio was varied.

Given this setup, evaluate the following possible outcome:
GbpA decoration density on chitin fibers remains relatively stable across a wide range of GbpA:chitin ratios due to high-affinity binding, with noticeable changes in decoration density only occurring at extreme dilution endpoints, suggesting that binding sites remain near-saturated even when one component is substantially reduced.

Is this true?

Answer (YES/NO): NO